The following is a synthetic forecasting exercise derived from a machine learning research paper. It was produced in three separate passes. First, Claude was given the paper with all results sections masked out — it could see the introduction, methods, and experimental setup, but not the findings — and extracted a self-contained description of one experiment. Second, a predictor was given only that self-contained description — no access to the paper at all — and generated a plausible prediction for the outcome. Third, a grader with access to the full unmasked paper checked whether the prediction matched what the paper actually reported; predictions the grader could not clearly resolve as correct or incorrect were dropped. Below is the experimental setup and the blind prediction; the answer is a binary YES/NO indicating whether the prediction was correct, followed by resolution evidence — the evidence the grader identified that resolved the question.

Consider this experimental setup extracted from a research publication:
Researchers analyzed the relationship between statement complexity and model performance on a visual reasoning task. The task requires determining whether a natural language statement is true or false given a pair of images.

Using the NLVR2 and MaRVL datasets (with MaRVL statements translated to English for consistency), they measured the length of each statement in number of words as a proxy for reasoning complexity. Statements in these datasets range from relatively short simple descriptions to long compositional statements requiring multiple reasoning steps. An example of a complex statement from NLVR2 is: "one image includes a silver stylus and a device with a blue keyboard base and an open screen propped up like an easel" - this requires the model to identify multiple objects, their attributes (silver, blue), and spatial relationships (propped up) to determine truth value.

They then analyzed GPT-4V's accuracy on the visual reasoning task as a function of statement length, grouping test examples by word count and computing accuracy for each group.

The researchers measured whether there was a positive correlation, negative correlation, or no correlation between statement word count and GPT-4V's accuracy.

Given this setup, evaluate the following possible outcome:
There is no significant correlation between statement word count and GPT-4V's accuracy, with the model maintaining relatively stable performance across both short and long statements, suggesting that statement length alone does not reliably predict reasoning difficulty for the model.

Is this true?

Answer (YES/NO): NO